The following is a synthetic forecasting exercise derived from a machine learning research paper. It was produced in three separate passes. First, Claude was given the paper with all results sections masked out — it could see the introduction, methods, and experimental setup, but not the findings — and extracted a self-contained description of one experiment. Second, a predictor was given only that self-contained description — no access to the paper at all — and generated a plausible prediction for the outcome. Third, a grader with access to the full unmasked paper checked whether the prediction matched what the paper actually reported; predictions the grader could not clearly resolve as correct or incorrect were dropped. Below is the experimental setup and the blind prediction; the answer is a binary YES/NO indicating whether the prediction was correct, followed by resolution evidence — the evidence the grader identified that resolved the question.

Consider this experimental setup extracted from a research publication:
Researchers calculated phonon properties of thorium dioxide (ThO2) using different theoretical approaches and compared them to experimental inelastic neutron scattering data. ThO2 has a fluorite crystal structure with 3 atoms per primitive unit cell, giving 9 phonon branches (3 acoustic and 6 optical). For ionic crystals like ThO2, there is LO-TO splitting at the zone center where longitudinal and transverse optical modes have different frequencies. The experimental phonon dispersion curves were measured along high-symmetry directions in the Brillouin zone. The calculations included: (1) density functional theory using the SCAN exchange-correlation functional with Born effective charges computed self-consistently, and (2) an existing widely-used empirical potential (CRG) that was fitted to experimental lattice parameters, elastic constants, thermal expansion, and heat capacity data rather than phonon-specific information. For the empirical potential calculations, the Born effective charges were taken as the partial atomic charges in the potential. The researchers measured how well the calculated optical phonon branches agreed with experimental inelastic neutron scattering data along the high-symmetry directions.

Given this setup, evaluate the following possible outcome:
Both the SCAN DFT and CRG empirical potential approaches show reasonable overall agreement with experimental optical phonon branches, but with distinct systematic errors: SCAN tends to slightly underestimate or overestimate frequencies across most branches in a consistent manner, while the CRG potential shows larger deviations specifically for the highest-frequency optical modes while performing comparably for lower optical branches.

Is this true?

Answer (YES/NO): NO